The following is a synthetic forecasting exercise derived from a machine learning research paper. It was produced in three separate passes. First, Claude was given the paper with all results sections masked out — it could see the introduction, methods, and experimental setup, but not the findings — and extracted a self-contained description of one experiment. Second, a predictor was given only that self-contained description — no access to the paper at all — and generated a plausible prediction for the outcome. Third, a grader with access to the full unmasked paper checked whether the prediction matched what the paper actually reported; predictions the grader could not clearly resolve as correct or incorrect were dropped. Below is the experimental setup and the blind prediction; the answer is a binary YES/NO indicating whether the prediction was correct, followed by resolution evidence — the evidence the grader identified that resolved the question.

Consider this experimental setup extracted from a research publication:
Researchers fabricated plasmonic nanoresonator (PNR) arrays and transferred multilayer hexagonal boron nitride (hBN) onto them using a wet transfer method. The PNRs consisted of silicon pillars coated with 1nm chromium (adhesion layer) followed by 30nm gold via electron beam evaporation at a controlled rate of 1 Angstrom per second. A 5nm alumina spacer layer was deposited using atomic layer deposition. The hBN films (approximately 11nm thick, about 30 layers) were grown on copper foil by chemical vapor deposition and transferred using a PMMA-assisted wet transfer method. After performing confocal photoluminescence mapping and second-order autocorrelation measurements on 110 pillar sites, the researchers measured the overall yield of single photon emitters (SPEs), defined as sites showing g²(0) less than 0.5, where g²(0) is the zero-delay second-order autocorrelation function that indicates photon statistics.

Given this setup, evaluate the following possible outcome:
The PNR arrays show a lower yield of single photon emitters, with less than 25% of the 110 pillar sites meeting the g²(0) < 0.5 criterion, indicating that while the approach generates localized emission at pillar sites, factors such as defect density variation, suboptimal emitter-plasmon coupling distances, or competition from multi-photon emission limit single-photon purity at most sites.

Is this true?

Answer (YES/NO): YES